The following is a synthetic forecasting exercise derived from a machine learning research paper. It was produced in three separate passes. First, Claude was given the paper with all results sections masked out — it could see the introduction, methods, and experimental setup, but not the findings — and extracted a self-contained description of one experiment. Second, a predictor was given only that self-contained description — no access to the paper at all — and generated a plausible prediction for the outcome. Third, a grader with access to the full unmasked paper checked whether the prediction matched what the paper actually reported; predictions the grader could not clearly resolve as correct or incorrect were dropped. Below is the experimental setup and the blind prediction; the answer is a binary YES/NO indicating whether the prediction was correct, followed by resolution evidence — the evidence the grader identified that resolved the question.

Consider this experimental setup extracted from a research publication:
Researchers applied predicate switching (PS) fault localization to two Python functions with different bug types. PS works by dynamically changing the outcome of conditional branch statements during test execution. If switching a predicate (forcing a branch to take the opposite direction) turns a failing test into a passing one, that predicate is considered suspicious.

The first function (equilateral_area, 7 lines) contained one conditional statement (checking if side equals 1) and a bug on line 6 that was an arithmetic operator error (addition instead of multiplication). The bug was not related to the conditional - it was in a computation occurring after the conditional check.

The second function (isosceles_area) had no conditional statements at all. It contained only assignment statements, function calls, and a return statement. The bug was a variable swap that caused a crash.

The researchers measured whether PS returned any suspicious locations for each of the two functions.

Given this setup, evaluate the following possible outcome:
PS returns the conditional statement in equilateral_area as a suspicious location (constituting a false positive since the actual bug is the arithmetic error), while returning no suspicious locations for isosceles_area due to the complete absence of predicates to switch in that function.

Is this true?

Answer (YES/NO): NO